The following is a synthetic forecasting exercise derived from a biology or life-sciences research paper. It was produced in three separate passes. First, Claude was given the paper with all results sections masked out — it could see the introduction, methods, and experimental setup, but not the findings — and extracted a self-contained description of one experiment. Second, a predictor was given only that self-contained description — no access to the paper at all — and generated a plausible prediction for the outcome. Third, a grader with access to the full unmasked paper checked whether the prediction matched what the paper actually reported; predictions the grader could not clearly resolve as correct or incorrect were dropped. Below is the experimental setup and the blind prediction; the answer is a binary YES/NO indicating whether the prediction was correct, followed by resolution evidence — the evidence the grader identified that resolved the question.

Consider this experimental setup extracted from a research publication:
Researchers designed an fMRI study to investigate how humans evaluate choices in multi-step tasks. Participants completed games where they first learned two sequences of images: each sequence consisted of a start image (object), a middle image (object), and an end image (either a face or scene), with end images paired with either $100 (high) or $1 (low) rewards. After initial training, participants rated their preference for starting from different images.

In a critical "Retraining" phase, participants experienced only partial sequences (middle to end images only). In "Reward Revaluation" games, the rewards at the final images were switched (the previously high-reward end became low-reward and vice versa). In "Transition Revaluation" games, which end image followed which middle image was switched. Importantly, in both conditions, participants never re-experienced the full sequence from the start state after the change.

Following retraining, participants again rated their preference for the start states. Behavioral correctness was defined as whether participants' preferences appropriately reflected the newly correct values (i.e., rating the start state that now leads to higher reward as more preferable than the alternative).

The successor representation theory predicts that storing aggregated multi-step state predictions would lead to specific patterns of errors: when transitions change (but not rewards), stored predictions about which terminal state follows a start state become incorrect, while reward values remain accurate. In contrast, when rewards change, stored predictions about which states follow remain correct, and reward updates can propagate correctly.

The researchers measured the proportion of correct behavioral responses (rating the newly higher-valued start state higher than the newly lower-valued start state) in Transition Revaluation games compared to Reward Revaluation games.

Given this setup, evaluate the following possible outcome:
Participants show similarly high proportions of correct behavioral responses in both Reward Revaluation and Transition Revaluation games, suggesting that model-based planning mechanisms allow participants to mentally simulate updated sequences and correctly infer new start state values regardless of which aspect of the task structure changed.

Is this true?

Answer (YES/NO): NO